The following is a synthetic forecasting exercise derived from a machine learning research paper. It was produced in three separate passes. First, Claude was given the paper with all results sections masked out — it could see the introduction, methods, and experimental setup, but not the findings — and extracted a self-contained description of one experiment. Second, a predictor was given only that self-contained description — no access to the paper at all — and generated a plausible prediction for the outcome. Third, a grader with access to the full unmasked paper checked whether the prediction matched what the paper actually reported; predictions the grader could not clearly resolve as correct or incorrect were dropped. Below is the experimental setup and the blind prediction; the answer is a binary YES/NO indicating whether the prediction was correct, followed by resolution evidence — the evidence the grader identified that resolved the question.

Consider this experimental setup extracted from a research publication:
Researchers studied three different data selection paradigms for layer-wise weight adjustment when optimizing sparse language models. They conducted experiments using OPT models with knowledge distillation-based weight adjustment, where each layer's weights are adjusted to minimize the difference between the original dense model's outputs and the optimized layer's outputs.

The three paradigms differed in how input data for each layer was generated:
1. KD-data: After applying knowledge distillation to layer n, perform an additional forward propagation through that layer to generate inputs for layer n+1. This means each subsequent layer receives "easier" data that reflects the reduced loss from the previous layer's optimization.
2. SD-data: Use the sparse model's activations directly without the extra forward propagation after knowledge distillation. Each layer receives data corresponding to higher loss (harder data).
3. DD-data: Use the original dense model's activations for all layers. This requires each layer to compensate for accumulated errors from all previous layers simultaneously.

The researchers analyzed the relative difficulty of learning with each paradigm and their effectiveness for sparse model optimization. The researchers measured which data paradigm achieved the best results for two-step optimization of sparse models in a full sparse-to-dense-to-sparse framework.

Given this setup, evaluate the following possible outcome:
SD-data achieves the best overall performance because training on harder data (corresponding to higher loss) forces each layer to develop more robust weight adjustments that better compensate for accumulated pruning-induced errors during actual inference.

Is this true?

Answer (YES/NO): YES